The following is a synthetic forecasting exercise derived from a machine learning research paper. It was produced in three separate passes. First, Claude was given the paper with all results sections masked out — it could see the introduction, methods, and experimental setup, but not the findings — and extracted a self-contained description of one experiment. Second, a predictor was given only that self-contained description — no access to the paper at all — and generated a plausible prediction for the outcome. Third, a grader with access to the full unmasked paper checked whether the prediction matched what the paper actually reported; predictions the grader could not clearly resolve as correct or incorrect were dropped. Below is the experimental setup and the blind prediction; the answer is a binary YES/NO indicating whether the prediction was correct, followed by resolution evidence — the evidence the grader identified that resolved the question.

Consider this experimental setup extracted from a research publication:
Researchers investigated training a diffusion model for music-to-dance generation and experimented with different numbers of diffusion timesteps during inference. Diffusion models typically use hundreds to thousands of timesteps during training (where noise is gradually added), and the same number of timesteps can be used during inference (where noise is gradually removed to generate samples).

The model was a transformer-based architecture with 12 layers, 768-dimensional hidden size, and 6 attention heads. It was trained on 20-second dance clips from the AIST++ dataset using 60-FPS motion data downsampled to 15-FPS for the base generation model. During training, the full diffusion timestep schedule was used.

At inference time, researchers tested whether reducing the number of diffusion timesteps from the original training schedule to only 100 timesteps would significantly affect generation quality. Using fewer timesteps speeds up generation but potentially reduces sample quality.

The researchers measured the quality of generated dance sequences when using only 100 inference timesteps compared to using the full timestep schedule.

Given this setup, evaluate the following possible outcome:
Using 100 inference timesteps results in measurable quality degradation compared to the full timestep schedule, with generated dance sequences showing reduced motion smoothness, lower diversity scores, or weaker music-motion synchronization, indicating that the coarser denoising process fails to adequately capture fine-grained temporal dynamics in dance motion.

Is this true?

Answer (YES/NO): NO